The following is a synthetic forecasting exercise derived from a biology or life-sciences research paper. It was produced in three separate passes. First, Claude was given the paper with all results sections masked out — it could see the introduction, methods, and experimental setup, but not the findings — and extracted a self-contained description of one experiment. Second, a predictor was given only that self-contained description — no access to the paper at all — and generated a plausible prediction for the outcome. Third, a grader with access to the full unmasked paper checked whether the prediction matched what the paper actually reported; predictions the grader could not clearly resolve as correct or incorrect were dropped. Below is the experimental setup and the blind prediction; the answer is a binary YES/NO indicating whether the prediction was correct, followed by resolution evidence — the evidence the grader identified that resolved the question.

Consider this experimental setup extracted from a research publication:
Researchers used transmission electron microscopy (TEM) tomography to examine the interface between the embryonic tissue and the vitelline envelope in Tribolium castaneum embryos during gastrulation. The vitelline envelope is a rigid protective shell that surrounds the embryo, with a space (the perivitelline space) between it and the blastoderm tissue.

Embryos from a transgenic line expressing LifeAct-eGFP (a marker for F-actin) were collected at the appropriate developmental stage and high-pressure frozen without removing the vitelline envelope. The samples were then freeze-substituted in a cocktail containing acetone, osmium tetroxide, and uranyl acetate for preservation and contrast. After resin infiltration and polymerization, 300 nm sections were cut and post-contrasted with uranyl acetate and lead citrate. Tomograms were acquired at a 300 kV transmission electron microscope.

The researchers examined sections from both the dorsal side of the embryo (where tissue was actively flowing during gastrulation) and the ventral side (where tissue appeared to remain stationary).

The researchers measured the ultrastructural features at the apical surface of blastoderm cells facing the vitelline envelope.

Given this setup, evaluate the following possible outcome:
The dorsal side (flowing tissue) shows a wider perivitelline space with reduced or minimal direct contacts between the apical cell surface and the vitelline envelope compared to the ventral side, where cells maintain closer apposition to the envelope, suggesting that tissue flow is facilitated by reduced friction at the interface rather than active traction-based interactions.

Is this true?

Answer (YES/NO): YES